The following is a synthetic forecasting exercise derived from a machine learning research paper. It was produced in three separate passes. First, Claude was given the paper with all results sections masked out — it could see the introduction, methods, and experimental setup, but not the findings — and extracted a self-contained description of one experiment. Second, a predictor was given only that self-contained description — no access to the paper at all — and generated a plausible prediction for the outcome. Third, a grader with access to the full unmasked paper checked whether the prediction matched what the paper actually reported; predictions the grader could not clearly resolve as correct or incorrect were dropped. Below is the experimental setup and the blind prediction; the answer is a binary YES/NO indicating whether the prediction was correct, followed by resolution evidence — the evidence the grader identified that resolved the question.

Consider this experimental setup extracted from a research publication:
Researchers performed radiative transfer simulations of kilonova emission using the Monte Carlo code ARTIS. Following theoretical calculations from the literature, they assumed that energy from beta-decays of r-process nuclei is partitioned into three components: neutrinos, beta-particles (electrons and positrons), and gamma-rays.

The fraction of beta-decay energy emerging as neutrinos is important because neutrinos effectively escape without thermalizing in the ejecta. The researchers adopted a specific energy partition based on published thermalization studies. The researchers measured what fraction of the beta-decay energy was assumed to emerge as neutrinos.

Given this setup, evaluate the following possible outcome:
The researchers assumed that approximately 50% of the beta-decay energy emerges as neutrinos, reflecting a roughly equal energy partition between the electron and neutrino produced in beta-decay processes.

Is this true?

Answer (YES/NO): NO